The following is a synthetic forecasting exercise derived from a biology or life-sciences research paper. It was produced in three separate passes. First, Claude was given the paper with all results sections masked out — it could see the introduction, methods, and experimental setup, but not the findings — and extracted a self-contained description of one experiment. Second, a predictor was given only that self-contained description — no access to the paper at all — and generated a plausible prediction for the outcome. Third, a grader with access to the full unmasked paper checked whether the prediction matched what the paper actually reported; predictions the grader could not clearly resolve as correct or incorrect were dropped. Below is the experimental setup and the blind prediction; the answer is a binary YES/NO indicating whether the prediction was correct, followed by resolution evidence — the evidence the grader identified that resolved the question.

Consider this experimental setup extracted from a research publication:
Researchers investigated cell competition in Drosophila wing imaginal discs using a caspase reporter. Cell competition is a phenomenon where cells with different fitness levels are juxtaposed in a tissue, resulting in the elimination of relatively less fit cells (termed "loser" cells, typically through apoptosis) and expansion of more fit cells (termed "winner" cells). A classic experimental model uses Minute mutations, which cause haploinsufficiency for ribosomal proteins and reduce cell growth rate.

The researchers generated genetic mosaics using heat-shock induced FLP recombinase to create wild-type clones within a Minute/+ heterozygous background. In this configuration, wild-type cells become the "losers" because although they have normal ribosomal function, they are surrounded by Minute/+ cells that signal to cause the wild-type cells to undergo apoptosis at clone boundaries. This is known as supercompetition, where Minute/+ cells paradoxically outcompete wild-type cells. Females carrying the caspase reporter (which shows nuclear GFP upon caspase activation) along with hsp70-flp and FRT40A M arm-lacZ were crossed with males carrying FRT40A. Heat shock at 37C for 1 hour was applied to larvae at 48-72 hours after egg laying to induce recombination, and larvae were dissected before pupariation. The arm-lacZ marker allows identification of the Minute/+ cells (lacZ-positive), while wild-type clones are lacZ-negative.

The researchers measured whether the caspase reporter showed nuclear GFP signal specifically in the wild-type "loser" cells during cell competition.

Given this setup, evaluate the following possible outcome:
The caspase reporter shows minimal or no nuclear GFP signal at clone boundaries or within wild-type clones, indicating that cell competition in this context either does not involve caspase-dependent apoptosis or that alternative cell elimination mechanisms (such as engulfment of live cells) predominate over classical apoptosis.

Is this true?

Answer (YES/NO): NO